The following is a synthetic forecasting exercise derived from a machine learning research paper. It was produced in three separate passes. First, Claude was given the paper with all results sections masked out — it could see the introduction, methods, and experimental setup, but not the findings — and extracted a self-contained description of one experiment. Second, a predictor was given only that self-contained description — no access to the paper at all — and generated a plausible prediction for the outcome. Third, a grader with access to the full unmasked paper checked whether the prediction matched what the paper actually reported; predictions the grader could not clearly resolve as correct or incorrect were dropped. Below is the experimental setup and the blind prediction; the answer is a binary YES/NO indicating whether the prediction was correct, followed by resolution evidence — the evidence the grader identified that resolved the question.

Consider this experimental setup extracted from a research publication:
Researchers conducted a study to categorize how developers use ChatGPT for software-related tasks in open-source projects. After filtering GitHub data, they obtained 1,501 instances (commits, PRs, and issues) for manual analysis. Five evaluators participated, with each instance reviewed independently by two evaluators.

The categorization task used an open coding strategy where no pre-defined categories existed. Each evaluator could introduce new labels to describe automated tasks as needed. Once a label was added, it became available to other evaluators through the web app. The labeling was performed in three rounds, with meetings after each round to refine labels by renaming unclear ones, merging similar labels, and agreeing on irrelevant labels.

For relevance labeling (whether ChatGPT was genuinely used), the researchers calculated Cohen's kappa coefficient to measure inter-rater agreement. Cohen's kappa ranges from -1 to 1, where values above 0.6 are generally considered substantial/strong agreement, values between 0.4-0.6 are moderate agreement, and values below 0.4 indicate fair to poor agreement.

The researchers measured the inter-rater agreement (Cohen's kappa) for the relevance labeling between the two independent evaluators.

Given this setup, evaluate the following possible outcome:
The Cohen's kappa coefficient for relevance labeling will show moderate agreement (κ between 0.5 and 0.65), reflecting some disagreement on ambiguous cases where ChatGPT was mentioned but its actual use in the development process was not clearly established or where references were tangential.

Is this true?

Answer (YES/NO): YES